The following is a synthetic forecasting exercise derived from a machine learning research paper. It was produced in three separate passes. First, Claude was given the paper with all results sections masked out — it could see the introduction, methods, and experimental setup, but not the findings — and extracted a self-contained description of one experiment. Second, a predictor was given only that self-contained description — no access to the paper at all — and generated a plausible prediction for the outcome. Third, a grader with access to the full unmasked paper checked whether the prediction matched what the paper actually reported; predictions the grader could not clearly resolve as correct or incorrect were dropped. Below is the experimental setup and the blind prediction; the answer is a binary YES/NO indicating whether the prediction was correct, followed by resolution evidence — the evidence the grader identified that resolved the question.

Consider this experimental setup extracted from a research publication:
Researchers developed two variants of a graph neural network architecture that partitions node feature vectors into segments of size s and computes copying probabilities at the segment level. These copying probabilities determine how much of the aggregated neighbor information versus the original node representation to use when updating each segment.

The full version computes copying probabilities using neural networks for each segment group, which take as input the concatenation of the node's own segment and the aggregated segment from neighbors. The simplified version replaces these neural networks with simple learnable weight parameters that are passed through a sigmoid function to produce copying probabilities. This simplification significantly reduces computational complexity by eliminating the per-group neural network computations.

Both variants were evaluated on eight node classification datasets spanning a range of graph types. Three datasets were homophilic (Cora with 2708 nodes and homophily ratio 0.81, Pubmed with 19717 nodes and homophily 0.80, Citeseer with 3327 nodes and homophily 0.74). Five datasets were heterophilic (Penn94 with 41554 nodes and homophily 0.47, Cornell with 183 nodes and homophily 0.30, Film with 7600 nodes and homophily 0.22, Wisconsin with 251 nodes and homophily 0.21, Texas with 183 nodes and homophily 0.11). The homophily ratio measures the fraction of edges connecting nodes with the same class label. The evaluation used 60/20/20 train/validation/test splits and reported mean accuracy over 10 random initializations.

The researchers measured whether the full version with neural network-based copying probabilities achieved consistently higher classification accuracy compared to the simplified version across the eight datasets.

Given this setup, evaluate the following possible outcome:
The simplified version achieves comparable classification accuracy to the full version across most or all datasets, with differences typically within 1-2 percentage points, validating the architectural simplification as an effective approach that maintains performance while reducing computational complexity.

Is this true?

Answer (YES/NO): NO